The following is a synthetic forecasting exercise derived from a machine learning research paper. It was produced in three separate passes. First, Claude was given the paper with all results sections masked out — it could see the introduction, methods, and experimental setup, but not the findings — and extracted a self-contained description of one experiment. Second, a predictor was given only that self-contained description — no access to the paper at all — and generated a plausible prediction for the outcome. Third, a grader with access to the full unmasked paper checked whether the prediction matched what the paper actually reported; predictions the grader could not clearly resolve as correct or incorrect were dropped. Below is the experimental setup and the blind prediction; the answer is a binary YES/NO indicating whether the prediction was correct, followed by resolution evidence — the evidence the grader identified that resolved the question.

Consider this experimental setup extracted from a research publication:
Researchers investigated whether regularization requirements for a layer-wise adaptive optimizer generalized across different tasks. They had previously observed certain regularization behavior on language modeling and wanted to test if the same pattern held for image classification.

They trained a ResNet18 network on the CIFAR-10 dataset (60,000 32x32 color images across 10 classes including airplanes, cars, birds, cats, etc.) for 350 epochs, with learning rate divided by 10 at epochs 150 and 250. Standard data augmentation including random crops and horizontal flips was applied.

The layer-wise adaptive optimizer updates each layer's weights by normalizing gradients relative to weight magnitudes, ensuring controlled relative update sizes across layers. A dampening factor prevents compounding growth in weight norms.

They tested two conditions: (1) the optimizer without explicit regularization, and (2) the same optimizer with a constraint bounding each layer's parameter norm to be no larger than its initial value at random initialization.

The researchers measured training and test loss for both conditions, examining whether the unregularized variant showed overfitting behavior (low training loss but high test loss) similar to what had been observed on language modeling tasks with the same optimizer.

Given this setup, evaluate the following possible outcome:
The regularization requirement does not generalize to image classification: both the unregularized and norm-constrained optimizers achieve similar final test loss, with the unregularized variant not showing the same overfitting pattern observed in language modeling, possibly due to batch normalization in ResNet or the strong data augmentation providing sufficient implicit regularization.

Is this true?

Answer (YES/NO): NO